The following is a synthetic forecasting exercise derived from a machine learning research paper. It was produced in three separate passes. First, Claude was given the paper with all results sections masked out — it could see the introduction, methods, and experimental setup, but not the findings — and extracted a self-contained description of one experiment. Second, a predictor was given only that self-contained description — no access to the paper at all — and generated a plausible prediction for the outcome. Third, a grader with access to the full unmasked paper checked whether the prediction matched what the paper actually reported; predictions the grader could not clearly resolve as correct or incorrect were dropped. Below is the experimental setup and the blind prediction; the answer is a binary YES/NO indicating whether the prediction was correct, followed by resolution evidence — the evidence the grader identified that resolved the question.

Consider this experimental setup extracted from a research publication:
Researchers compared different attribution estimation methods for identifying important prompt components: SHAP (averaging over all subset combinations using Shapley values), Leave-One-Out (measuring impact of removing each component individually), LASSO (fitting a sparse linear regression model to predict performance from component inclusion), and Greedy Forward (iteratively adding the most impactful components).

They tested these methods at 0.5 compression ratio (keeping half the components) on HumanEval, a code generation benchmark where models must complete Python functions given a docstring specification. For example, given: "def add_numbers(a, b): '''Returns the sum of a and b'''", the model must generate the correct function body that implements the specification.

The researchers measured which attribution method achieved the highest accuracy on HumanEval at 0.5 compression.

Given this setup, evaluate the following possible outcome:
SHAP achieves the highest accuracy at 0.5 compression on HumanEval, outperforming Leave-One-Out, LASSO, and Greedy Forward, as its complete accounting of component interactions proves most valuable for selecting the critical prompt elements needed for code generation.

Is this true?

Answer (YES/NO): NO